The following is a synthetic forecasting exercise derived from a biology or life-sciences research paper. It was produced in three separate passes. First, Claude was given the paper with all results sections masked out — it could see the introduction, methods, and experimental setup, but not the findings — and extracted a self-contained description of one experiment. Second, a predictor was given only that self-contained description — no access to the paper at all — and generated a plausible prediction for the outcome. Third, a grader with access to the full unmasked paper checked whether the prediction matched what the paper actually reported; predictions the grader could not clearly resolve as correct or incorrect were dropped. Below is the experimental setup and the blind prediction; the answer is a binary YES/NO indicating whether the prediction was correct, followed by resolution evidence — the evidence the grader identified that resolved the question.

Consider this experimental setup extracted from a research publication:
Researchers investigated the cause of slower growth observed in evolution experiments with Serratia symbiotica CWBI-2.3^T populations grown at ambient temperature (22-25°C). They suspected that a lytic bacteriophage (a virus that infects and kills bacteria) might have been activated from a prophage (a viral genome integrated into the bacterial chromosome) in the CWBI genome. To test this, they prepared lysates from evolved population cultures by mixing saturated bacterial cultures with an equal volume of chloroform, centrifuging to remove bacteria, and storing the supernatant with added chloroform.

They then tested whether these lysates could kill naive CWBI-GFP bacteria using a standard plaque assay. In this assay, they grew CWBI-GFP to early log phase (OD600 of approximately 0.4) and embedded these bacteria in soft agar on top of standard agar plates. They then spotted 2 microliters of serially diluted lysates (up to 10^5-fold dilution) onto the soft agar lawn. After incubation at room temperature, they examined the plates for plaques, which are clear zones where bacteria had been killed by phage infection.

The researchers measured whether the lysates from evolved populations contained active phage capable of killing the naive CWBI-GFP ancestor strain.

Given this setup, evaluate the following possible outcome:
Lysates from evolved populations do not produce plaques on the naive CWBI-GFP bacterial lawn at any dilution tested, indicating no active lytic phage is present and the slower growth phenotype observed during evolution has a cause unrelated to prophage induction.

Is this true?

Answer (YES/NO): NO